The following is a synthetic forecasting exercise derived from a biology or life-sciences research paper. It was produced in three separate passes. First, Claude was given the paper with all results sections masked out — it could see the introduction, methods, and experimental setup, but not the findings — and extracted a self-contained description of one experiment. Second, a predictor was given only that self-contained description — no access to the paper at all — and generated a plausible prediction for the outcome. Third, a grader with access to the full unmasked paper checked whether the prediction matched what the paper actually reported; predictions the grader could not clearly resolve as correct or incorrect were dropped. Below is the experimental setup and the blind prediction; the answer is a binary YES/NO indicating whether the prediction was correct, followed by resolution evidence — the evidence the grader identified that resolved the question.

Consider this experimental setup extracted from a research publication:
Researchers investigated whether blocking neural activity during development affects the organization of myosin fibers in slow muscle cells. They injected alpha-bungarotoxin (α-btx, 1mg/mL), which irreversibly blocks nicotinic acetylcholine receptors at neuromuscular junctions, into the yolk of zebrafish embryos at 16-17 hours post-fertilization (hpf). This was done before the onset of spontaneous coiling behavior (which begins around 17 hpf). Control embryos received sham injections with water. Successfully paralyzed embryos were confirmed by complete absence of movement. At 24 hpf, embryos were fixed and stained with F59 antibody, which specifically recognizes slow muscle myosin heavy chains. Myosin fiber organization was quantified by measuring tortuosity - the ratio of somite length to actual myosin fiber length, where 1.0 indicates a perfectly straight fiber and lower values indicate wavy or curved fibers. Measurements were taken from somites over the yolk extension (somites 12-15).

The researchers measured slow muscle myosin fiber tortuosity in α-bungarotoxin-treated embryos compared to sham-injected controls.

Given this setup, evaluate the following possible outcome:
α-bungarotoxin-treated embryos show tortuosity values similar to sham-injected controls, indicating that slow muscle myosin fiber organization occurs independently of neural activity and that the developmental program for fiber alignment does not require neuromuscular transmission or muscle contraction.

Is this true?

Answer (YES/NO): NO